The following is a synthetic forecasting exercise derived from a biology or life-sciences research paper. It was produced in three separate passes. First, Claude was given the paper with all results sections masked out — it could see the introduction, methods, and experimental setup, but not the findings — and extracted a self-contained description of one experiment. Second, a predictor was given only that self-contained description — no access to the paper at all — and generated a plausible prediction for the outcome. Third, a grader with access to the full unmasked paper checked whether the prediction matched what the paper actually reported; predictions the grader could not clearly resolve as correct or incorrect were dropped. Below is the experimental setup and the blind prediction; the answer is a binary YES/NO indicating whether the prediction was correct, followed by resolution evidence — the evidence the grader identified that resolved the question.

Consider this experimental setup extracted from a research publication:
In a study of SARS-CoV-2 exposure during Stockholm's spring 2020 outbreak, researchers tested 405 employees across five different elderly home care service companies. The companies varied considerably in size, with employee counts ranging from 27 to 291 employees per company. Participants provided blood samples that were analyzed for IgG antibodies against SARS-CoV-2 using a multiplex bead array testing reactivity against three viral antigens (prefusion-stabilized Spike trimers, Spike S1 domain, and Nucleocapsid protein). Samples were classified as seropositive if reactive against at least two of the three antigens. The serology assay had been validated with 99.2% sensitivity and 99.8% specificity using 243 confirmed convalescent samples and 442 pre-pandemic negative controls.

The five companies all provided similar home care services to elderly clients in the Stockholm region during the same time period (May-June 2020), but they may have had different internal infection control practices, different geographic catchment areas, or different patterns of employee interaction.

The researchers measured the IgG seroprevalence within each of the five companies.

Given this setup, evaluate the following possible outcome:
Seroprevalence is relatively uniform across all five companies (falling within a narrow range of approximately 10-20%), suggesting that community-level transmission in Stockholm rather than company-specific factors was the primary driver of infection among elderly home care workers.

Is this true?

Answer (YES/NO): NO